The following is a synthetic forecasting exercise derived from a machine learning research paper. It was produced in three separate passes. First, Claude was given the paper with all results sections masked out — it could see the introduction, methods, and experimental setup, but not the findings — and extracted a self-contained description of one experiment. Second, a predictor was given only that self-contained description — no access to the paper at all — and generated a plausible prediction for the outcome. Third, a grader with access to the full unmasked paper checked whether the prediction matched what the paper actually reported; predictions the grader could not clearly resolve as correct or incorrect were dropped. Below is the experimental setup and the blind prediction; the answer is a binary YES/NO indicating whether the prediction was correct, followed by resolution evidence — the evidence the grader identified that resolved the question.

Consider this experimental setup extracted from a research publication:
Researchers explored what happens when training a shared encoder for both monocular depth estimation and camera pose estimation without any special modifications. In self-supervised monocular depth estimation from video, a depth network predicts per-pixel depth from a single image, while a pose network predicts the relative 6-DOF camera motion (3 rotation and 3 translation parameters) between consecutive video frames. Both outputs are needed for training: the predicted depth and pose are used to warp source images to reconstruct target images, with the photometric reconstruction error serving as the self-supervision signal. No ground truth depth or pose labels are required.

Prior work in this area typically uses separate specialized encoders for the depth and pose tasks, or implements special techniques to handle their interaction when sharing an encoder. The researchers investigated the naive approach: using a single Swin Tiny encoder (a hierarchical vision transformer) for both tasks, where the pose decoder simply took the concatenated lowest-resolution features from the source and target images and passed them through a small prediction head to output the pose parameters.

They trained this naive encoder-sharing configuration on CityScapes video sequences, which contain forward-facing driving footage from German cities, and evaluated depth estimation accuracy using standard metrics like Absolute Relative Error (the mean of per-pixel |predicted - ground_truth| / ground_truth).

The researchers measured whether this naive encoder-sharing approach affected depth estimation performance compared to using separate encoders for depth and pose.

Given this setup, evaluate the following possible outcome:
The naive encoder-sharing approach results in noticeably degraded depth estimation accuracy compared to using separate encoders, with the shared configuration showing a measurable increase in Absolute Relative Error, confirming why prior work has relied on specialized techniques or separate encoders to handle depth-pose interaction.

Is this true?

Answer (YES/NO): YES